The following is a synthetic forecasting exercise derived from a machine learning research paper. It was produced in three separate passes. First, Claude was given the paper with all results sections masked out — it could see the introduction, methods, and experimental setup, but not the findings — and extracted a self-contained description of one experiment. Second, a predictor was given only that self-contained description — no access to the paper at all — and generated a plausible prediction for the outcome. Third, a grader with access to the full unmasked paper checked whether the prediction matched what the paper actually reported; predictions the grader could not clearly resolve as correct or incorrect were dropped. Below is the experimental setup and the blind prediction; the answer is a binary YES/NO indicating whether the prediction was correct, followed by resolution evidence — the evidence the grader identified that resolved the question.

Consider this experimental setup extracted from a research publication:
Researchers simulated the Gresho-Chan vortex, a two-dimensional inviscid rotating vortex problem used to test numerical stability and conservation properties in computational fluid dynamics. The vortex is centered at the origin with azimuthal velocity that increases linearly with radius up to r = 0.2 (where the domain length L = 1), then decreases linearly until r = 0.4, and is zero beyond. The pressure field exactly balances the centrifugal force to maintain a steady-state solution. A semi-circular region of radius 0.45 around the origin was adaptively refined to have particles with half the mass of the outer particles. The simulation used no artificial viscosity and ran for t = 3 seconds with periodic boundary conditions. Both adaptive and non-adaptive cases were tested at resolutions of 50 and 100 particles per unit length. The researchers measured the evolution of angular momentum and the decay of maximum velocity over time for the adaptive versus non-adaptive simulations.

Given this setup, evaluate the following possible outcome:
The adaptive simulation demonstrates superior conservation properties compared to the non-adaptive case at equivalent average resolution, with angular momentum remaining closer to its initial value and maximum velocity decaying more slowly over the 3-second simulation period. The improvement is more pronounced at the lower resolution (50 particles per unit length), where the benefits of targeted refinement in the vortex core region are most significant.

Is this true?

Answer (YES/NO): NO